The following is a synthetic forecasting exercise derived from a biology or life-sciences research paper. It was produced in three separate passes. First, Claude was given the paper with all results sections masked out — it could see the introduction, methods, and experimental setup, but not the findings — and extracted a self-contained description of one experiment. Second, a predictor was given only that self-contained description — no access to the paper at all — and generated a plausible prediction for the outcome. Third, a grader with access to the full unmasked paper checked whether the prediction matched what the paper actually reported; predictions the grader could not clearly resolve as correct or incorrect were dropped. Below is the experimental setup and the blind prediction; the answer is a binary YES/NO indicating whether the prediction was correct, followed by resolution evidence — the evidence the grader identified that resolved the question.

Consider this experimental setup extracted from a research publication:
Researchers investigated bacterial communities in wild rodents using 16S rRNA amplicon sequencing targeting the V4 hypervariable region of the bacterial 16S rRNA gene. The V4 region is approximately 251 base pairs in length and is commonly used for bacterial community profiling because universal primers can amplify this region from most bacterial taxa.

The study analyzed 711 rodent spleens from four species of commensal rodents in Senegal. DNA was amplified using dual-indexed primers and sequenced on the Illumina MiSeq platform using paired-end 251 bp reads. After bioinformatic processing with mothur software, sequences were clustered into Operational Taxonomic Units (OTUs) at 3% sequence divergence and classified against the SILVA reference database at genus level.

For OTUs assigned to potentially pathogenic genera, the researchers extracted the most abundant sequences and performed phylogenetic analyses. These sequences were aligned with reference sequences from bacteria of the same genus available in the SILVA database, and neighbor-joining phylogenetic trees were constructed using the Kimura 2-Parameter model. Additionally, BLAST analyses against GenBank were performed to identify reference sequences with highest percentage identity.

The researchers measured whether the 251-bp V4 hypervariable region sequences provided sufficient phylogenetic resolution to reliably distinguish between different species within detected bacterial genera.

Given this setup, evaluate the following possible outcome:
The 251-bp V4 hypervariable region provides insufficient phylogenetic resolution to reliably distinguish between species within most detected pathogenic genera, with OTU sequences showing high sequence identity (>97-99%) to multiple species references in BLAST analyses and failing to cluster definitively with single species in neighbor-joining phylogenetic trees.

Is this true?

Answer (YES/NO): NO